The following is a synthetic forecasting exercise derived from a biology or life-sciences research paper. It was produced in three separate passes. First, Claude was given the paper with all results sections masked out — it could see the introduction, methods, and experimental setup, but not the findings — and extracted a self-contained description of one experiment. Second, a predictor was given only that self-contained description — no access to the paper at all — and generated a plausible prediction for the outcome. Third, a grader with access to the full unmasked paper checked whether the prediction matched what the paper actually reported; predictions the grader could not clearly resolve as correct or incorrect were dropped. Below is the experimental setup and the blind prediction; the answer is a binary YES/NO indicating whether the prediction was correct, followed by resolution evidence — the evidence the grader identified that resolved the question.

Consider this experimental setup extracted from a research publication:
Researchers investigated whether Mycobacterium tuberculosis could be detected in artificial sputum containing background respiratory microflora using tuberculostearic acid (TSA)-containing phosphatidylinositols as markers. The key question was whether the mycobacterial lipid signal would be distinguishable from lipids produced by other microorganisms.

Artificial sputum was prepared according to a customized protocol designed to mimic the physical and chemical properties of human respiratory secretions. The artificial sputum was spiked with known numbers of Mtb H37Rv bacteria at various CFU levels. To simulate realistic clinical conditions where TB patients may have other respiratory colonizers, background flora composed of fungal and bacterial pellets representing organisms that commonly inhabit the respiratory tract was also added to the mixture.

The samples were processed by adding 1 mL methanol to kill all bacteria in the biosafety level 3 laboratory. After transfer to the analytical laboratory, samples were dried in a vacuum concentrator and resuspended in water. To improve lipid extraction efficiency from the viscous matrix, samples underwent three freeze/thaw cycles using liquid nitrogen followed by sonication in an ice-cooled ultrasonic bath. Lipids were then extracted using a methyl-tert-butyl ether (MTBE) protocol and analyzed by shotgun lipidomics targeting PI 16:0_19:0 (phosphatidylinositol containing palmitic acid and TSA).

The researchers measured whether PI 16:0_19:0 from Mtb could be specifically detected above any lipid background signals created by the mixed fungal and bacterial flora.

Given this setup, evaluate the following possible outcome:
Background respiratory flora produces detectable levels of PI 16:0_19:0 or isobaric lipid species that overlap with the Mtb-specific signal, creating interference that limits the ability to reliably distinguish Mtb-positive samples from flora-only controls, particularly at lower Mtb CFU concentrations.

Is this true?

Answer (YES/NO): NO